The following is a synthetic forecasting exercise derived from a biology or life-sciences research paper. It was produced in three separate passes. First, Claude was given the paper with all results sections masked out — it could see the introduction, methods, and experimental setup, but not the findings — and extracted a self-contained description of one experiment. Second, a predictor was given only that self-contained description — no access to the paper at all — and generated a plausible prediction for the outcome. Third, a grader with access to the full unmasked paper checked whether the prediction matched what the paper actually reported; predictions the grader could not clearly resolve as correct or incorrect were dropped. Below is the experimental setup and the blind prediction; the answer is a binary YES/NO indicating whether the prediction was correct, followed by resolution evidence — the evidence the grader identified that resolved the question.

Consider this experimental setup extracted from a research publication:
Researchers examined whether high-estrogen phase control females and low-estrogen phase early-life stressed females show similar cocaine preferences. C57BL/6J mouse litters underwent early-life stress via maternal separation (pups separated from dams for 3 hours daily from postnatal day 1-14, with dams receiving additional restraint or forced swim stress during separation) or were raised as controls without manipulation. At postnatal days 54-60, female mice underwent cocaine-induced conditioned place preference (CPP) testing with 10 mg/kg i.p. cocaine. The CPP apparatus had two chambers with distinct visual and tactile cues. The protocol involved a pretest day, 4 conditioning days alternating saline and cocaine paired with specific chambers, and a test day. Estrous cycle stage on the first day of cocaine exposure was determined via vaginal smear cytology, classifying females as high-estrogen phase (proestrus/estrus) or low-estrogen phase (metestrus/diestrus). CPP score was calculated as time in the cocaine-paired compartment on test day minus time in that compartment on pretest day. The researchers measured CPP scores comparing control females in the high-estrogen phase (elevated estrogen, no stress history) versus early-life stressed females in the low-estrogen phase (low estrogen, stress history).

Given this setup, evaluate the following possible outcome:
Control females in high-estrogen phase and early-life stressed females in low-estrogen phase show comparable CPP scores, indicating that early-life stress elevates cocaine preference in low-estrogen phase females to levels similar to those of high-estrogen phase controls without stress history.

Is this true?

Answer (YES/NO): NO